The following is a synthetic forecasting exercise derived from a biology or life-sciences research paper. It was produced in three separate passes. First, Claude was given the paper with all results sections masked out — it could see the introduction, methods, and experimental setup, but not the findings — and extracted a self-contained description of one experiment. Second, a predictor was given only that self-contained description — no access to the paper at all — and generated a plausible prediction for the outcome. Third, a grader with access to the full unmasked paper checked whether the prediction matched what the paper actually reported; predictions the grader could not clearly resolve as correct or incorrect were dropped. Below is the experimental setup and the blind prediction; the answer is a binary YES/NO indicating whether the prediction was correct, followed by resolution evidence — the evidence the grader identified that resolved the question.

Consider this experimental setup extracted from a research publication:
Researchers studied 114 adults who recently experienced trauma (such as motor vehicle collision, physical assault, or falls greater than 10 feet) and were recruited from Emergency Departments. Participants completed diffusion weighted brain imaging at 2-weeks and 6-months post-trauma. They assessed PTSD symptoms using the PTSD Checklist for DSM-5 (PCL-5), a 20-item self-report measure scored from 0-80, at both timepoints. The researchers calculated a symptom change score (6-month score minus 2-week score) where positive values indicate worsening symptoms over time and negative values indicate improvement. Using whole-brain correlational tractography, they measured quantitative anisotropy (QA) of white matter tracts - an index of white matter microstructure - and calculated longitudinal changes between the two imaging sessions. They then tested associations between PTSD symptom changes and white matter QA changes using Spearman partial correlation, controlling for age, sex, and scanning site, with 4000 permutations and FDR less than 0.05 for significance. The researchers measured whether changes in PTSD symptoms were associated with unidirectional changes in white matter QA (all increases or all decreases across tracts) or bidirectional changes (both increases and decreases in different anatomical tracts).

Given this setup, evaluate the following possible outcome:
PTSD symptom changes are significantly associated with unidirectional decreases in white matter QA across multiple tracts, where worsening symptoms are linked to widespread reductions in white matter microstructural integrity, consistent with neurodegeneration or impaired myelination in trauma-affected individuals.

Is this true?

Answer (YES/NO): NO